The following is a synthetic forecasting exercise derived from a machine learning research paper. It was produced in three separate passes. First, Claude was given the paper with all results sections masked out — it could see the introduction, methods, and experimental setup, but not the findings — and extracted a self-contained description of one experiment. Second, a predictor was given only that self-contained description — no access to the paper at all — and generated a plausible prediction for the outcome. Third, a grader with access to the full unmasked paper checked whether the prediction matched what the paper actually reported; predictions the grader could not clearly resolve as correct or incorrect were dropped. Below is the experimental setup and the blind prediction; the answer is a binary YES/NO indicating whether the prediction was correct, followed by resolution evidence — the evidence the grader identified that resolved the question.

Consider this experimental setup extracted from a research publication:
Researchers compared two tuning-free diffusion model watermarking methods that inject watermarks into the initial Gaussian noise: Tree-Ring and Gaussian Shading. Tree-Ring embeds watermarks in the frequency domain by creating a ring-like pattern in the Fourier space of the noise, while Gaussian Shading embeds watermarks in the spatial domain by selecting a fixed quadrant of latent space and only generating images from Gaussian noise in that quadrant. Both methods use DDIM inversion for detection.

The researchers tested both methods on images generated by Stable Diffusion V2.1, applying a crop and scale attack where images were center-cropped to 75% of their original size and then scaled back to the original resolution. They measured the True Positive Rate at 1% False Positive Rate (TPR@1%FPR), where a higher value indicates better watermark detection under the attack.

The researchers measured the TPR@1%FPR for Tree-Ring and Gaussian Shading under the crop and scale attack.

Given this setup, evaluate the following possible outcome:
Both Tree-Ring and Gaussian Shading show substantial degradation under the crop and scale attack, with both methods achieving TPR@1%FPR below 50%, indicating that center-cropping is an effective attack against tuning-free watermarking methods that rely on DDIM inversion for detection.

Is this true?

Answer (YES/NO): YES